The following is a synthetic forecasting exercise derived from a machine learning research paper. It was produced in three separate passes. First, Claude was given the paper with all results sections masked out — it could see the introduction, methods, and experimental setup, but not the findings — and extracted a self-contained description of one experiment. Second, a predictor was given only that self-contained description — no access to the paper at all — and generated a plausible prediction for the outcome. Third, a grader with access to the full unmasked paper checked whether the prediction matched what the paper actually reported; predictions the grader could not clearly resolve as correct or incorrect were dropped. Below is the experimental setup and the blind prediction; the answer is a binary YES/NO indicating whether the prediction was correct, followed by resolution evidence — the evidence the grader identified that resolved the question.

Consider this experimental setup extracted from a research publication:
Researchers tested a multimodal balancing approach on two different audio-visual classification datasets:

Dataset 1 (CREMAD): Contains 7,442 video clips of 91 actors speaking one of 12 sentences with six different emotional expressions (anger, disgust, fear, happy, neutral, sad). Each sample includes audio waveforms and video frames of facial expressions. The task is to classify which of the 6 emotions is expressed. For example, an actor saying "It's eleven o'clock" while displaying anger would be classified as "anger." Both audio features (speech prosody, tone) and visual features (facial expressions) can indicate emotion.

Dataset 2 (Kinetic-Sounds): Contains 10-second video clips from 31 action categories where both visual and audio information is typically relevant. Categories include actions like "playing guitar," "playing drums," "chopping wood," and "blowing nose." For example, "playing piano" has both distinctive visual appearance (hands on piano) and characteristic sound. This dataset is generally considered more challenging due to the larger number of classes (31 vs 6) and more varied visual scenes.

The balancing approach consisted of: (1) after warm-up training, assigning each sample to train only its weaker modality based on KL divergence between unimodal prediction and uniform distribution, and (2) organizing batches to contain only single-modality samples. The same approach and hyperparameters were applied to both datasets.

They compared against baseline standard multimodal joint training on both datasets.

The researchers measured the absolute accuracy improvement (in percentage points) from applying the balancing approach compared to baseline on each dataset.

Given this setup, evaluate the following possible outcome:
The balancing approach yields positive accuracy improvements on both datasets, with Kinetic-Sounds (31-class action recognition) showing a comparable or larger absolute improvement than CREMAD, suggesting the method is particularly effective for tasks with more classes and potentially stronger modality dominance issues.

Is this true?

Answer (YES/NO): NO